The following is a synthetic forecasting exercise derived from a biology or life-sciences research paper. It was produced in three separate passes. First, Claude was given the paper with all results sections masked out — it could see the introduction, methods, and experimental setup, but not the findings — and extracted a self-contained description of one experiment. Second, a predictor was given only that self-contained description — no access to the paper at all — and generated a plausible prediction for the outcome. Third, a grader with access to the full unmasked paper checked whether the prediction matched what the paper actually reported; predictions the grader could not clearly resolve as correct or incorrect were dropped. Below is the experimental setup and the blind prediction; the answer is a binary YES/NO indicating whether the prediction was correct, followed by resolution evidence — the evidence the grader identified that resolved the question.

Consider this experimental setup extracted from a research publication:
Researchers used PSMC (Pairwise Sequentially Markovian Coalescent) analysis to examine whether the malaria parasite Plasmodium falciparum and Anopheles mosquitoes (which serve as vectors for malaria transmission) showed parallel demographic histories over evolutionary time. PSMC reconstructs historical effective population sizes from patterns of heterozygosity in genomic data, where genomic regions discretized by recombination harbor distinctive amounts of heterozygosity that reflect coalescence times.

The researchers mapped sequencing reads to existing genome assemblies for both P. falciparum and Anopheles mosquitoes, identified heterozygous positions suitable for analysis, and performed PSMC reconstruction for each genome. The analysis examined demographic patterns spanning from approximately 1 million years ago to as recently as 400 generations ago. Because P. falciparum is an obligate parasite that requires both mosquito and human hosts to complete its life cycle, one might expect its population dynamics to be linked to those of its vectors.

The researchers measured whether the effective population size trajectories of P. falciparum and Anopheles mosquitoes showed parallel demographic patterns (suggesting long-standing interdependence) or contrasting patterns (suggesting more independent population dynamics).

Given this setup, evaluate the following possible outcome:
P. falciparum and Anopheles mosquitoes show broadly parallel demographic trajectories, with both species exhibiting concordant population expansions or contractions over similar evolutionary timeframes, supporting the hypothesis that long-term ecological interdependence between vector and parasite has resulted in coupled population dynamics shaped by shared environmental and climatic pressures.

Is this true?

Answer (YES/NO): YES